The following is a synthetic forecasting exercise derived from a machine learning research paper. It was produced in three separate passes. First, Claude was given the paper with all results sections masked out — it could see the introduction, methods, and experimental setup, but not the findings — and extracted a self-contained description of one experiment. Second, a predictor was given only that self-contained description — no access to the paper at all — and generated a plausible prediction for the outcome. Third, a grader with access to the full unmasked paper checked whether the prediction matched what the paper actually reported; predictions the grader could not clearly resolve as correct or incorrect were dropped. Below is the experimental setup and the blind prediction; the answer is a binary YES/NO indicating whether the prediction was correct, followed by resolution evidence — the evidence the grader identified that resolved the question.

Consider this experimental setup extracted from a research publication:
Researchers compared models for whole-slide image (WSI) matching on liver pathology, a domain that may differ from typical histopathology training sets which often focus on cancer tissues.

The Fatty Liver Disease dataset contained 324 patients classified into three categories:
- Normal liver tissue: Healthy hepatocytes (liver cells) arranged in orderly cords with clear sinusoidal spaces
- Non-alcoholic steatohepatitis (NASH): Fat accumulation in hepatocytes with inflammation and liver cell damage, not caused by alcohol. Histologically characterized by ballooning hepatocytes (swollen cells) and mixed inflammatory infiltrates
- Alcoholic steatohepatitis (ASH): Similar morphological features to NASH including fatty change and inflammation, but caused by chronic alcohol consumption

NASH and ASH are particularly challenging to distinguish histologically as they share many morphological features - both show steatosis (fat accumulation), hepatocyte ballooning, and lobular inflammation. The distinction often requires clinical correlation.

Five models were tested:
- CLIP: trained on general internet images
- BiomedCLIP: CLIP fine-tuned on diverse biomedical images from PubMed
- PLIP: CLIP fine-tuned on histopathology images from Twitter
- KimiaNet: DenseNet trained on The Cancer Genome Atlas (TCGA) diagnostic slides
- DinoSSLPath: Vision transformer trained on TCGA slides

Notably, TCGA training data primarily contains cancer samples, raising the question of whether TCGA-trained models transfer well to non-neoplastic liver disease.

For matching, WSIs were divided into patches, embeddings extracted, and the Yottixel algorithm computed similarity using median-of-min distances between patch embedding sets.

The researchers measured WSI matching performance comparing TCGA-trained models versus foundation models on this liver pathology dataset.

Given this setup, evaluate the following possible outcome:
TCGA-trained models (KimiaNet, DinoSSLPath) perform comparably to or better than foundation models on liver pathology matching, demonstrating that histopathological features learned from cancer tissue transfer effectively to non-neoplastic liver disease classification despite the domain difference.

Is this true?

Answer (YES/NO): YES